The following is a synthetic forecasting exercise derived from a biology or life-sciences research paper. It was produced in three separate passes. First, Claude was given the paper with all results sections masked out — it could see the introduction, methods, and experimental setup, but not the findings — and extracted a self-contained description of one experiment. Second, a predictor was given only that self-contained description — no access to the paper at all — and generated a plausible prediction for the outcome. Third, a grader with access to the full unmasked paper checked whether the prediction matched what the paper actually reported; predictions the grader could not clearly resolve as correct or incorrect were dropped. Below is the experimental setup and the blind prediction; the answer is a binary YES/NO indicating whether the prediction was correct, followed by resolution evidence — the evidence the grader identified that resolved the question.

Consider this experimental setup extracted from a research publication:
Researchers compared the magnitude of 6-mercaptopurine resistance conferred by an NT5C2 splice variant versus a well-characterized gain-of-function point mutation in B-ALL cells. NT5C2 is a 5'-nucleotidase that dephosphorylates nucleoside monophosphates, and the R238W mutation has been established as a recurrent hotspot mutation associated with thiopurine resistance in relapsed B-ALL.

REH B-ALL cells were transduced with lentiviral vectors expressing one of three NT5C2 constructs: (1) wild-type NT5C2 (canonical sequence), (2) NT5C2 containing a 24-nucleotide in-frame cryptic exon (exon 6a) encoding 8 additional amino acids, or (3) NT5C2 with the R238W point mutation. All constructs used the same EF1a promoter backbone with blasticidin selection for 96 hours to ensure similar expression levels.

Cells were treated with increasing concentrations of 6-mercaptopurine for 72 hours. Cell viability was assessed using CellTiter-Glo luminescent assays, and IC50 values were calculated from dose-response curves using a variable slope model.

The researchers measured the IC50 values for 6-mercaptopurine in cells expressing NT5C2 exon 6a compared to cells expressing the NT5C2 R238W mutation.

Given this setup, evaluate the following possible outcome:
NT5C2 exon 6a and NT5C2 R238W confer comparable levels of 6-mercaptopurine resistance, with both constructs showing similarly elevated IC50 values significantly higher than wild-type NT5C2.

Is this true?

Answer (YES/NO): YES